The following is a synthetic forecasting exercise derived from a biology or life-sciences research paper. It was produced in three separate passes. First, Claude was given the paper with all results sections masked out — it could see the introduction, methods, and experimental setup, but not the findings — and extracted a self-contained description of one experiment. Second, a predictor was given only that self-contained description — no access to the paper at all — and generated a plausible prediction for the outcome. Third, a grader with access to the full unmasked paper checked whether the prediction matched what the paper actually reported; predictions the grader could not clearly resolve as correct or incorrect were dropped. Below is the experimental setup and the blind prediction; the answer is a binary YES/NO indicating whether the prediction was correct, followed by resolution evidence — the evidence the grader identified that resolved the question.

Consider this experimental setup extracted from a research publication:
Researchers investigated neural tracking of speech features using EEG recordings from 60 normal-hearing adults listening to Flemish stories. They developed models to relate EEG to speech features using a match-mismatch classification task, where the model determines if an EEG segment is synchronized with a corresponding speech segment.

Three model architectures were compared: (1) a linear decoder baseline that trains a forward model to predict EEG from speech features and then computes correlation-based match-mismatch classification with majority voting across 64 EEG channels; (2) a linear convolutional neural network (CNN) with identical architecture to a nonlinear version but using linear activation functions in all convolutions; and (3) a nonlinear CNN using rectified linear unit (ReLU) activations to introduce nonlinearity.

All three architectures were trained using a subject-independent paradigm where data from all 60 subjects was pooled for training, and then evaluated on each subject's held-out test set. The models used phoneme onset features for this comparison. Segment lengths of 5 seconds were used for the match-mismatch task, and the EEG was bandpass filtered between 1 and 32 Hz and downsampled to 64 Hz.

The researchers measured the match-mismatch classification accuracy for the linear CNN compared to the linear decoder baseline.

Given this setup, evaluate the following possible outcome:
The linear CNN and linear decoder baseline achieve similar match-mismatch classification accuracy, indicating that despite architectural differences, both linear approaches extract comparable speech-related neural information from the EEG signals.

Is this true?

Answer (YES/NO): NO